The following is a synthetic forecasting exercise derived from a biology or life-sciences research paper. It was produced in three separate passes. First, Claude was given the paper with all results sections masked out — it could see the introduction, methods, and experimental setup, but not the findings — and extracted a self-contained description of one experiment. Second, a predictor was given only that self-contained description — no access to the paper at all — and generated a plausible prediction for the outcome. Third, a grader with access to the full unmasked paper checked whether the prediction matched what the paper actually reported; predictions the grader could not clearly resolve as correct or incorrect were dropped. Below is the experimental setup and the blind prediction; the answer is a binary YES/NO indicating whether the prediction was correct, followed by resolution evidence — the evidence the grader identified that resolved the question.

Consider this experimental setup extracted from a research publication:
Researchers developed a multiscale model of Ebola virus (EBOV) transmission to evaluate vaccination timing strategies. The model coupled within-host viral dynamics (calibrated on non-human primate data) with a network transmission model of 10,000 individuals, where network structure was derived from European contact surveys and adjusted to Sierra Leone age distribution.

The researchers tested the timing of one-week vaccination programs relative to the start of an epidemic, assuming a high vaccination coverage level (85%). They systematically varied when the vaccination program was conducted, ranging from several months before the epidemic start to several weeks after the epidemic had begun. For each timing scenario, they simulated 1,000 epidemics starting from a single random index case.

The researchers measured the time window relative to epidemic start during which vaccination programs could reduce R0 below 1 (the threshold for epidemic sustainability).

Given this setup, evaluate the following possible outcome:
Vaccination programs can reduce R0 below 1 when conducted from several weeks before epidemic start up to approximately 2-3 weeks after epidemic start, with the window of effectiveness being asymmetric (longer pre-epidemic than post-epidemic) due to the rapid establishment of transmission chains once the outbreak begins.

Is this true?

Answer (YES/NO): NO